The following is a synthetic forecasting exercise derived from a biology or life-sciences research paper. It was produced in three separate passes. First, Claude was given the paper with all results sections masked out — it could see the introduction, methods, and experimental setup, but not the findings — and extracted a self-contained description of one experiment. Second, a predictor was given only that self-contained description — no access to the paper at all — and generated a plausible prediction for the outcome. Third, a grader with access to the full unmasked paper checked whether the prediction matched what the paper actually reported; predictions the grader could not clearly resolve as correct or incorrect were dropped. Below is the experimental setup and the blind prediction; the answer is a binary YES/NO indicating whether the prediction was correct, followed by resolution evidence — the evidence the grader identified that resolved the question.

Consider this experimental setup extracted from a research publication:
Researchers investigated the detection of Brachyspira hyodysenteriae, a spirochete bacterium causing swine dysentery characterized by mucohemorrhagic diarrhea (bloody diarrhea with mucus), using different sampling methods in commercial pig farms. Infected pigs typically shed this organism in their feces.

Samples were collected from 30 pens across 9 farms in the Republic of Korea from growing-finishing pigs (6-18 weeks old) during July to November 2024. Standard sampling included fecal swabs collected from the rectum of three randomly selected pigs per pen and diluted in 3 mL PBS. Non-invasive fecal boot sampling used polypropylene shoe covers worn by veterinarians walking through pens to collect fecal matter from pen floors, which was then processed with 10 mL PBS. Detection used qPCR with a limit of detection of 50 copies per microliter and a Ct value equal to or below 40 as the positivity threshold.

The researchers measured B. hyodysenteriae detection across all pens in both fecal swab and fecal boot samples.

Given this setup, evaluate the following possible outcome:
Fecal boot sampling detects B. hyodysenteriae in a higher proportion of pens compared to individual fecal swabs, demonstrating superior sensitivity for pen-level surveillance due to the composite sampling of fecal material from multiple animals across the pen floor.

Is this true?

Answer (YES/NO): NO